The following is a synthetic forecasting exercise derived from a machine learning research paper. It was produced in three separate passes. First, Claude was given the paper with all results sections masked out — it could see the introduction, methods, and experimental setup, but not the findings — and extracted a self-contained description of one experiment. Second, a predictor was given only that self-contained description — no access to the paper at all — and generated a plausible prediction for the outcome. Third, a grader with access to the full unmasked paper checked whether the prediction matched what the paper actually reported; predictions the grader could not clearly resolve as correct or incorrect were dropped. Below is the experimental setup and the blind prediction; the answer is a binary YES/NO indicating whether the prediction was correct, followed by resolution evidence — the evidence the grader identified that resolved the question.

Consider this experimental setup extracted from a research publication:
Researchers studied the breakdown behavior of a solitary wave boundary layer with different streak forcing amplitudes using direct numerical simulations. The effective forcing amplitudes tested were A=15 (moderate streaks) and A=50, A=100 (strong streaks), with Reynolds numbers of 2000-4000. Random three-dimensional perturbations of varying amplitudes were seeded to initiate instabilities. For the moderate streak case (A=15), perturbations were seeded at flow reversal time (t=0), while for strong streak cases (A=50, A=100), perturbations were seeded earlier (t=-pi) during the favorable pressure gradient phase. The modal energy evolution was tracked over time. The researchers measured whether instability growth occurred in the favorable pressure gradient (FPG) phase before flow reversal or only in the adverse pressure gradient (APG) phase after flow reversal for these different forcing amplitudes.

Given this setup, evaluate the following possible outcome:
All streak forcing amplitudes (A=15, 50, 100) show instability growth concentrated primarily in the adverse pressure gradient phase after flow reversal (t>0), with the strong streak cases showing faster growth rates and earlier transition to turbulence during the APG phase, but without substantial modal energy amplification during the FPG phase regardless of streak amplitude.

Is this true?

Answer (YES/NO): NO